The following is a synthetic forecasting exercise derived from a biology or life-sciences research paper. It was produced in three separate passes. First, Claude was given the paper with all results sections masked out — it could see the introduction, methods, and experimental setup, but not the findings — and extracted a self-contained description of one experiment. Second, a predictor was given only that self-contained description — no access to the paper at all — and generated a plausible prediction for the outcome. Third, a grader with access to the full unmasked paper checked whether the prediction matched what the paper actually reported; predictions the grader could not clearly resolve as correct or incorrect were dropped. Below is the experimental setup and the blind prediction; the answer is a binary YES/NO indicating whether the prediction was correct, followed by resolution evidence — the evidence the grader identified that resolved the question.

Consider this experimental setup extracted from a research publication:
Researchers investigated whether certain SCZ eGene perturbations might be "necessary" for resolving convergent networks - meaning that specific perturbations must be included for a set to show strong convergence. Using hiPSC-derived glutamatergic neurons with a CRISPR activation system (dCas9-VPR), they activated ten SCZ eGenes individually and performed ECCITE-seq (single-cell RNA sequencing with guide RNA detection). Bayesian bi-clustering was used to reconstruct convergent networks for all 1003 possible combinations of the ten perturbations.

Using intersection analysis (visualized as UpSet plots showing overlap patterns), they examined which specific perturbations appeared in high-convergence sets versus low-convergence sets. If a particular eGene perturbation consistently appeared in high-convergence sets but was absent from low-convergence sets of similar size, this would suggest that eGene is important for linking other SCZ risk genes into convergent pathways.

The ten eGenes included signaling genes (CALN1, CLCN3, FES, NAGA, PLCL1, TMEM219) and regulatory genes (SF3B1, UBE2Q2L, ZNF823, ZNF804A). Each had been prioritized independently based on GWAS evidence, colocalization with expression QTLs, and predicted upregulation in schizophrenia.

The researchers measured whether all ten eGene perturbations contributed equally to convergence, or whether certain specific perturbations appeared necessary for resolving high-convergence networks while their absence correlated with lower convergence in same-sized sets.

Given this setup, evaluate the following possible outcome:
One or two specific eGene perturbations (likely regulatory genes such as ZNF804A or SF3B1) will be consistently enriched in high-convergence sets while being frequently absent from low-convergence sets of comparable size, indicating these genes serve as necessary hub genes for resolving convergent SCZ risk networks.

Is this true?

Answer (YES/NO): NO